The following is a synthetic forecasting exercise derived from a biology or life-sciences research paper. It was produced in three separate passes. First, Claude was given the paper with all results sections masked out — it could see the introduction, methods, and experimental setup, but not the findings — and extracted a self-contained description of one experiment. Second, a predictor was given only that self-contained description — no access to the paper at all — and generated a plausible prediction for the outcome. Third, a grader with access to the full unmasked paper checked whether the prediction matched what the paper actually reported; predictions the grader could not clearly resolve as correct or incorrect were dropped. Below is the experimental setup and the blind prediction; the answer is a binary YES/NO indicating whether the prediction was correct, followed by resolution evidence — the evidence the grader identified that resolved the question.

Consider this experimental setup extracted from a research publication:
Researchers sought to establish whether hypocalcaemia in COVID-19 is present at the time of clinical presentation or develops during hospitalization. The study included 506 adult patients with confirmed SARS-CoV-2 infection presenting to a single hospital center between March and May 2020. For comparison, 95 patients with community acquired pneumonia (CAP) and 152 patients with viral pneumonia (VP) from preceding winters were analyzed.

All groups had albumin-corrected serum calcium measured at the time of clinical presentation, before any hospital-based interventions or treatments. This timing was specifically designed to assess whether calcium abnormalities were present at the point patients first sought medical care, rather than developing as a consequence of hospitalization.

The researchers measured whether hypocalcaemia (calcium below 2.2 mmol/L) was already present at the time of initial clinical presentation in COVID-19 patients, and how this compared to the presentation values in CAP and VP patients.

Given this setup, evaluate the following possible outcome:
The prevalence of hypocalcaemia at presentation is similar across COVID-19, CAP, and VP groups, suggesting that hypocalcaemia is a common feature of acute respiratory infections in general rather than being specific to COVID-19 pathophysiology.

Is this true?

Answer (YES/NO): NO